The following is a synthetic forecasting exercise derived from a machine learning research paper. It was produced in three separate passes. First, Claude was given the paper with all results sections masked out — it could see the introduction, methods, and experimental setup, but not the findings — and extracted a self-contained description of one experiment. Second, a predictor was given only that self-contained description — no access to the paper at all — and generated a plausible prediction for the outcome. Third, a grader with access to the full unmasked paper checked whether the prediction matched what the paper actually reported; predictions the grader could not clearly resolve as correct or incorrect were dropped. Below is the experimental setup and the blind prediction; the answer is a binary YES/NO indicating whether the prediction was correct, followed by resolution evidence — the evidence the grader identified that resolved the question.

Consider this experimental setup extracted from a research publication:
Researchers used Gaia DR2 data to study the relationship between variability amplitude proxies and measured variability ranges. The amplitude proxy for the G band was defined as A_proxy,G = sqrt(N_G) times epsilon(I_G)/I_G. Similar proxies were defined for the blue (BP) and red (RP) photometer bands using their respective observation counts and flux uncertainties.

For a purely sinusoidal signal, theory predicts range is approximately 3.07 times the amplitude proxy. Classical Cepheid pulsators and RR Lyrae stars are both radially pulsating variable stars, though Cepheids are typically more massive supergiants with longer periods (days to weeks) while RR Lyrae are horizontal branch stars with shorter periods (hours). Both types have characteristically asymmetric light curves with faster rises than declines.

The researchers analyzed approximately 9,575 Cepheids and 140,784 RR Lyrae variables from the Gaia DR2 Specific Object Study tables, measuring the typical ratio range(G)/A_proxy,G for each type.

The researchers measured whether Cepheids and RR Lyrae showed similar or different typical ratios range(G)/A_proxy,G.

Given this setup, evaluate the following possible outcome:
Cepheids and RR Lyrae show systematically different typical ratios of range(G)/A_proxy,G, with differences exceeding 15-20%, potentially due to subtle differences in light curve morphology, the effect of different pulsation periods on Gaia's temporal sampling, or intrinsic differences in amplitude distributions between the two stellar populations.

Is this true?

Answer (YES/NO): NO